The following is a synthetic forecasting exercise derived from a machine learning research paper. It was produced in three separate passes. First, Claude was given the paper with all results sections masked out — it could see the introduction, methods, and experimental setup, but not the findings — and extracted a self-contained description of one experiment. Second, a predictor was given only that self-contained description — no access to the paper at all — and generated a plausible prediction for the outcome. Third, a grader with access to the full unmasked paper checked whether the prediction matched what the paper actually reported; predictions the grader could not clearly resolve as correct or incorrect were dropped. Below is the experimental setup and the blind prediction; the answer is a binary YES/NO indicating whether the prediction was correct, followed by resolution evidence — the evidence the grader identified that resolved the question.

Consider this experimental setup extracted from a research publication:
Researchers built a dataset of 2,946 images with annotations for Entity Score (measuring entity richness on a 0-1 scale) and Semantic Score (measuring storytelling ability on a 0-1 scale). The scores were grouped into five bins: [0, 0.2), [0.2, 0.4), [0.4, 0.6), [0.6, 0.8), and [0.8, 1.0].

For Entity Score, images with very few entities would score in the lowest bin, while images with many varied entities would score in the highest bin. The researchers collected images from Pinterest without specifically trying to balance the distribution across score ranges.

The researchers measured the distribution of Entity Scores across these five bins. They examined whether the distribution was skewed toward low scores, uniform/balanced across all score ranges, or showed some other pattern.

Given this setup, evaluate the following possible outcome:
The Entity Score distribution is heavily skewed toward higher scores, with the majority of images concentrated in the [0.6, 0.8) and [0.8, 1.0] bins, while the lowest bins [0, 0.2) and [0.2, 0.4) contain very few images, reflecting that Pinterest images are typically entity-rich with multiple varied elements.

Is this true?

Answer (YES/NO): NO